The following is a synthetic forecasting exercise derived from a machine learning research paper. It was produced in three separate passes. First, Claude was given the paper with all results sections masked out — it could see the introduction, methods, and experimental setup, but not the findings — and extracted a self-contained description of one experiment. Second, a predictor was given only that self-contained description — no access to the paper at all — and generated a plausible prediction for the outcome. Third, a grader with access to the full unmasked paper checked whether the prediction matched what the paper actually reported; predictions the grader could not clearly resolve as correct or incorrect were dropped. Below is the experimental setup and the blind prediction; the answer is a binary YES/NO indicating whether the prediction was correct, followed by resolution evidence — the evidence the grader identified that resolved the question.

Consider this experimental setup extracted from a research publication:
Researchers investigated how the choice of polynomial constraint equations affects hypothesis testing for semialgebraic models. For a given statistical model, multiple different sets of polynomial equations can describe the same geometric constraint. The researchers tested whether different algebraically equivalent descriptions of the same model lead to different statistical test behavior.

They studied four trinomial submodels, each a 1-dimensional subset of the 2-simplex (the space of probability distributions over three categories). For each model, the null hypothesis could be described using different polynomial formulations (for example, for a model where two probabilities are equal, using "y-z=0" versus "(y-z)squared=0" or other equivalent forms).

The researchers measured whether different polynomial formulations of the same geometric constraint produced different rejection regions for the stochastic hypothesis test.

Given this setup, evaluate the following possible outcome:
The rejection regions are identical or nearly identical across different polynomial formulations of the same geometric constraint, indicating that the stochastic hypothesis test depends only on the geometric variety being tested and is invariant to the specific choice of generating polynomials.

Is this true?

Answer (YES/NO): NO